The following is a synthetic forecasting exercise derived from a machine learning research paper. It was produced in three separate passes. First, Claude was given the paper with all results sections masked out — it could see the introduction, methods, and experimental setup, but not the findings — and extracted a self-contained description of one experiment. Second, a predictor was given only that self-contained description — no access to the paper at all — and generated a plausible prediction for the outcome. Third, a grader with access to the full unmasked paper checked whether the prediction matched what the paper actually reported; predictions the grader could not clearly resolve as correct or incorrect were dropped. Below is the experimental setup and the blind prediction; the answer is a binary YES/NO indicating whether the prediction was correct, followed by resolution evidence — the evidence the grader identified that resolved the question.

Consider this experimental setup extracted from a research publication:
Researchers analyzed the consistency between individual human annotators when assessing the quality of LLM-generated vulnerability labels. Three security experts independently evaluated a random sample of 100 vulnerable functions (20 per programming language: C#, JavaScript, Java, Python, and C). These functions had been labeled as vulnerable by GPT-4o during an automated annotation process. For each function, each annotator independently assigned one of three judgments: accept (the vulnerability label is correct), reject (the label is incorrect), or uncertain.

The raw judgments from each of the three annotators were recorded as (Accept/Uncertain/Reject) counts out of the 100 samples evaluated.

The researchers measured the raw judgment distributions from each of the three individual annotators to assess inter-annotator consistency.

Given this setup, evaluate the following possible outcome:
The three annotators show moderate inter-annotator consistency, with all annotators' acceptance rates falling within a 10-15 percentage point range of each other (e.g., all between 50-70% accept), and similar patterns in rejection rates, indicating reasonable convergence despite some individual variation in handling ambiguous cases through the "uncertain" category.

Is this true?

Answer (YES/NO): NO